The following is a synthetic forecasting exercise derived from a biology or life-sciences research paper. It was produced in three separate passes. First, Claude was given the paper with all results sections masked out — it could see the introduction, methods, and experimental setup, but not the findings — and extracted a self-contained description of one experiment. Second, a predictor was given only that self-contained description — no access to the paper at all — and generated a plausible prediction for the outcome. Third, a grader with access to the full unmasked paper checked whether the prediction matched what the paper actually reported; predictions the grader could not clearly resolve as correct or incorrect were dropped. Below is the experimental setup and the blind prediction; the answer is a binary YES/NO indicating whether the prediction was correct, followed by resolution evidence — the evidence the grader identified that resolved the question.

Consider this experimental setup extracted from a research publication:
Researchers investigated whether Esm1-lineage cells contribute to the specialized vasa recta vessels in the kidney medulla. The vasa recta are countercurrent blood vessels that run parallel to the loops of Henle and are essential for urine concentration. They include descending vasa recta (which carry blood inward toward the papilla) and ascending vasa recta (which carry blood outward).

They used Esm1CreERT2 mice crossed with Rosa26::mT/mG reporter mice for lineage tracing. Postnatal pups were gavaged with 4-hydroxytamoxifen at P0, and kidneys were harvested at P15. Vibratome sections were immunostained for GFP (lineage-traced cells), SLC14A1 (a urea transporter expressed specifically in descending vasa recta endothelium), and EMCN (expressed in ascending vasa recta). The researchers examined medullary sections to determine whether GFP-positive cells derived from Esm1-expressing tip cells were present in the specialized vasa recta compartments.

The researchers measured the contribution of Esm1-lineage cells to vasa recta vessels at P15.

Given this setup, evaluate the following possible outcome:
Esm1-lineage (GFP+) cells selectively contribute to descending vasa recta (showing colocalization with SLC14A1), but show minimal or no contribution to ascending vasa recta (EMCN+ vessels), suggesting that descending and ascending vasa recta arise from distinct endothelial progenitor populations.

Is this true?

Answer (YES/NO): YES